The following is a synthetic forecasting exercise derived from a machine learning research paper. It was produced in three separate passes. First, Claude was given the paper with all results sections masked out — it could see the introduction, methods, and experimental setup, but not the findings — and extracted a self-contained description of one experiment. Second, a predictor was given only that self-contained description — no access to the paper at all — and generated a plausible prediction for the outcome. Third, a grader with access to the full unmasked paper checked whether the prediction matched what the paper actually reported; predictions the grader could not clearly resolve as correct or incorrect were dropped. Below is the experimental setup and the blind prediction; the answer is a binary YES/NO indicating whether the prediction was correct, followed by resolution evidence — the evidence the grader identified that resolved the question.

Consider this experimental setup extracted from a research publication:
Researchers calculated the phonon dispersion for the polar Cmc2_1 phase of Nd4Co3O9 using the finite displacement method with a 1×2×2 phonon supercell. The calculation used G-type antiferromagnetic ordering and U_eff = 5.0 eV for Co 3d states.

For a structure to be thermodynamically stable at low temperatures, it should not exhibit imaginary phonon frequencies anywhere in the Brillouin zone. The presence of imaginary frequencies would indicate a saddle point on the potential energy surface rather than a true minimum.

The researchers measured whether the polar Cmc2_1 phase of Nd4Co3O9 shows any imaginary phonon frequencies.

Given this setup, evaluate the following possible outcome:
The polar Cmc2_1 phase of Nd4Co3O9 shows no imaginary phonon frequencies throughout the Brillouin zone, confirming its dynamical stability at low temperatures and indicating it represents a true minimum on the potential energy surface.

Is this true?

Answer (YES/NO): YES